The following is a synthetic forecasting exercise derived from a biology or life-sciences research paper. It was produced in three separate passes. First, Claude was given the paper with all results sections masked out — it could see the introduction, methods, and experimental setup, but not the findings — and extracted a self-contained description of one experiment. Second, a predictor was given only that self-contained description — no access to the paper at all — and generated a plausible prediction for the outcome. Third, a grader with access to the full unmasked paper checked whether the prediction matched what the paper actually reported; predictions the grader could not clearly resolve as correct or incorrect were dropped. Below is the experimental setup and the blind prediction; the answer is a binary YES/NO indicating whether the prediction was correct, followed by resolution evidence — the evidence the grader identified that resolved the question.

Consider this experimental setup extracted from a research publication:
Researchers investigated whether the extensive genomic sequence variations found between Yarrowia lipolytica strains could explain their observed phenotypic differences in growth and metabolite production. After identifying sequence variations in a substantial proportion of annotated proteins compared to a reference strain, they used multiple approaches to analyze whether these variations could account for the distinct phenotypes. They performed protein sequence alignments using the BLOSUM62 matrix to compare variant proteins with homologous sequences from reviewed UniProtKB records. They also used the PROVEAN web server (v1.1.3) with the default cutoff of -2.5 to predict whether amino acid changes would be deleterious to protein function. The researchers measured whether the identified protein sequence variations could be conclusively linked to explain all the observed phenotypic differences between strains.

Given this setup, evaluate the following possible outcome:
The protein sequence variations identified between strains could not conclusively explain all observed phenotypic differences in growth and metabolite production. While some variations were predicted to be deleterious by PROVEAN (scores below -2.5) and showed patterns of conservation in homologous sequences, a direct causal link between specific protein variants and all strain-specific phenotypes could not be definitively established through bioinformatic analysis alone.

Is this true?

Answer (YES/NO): YES